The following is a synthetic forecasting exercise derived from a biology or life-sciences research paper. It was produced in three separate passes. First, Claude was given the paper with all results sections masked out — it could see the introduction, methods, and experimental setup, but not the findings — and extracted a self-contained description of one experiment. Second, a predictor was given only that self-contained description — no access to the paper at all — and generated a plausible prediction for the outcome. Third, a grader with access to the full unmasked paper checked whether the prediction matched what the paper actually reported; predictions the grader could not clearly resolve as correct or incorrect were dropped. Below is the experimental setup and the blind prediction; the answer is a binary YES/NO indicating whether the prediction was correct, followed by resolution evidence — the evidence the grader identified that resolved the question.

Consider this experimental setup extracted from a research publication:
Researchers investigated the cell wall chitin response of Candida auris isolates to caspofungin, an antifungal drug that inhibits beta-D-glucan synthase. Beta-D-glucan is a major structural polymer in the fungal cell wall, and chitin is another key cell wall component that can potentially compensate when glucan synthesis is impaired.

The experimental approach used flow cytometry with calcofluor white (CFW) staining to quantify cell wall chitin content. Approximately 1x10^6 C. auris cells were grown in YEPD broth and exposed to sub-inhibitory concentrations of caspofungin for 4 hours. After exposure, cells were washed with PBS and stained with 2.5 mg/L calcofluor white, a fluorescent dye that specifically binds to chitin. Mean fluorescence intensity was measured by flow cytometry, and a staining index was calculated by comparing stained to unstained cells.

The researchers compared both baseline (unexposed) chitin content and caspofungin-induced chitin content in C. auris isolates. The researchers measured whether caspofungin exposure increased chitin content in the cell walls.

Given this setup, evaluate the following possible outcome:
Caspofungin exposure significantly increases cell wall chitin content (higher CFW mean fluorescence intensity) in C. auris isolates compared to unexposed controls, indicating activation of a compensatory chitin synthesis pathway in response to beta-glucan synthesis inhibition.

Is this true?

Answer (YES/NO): NO